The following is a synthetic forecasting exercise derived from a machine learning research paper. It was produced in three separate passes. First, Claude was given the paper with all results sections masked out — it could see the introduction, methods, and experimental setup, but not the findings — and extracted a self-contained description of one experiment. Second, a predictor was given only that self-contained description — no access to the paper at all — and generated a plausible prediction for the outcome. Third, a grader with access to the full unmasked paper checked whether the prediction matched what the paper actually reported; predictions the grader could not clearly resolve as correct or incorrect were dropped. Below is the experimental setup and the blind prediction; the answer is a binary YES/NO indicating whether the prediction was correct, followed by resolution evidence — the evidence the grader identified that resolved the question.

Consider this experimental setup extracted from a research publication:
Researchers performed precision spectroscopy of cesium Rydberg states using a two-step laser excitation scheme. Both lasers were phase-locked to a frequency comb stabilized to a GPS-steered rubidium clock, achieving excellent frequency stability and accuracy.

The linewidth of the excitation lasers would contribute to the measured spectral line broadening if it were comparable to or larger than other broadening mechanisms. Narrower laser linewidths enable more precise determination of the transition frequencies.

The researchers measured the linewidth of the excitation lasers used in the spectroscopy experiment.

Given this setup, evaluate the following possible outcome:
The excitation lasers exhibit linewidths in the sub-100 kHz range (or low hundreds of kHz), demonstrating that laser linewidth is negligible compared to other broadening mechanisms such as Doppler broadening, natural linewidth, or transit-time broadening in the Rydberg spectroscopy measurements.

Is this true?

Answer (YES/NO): YES